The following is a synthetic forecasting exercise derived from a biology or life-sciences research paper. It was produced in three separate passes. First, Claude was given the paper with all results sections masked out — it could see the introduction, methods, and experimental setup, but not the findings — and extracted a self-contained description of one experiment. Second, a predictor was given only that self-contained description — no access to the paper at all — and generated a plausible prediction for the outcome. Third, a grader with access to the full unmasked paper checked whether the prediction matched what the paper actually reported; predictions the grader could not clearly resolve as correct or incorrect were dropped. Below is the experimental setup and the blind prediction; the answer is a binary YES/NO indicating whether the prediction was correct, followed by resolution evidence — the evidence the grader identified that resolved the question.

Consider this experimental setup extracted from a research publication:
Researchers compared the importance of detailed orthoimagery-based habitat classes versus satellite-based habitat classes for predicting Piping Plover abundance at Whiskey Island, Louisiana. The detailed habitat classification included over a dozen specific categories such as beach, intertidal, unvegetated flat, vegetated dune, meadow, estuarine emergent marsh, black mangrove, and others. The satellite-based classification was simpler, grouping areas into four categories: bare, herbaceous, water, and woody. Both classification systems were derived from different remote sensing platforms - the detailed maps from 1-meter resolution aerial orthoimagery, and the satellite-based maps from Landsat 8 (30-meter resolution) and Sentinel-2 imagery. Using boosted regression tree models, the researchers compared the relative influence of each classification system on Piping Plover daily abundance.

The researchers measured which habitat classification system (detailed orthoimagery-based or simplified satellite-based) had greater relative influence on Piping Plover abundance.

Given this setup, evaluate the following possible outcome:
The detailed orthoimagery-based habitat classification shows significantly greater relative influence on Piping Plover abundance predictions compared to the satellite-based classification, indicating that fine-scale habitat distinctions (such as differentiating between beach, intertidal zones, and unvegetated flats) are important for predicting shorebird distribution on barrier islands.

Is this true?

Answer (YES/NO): NO